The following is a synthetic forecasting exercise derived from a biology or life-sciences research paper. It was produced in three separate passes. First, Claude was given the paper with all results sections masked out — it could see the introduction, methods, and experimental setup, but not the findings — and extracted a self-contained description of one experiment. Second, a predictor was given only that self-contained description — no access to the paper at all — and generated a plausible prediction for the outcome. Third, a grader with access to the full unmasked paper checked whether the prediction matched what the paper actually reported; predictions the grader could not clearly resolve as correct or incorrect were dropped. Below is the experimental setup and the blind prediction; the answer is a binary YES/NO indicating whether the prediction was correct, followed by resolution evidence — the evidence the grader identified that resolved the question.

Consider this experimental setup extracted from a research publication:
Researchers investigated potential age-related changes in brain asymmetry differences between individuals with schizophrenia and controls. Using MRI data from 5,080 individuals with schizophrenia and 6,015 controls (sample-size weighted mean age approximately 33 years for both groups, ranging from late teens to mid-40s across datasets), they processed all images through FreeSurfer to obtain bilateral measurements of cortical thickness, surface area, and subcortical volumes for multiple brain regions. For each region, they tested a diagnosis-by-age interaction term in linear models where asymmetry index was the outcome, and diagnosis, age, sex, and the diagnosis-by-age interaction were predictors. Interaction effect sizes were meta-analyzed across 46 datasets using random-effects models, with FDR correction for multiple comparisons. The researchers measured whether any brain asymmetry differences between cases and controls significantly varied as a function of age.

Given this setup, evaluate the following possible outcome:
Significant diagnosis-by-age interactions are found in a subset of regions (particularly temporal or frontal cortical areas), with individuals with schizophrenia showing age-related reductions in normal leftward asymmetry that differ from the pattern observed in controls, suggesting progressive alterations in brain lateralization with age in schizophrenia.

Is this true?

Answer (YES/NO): NO